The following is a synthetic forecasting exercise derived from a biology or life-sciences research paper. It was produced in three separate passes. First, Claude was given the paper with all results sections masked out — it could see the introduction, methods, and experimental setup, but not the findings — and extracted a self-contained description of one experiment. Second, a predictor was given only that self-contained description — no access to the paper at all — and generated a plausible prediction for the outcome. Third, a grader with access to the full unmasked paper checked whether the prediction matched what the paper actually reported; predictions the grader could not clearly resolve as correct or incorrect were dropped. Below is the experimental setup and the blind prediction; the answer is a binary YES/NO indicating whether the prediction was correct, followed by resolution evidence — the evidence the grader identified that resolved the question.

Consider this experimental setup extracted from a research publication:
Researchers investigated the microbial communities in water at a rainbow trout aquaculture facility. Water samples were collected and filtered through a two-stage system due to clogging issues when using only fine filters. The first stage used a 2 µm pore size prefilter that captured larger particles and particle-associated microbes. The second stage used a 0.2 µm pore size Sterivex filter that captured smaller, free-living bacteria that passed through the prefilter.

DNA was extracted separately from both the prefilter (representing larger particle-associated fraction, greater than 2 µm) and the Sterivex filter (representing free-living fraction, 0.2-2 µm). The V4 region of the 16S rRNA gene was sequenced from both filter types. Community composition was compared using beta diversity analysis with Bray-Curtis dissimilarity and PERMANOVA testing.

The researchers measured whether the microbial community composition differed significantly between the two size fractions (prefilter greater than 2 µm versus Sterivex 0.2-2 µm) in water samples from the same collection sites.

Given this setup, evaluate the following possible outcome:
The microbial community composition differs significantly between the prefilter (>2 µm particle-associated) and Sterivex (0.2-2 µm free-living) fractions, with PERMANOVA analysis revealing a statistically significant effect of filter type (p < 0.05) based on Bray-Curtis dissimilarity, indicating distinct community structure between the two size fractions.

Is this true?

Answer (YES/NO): YES